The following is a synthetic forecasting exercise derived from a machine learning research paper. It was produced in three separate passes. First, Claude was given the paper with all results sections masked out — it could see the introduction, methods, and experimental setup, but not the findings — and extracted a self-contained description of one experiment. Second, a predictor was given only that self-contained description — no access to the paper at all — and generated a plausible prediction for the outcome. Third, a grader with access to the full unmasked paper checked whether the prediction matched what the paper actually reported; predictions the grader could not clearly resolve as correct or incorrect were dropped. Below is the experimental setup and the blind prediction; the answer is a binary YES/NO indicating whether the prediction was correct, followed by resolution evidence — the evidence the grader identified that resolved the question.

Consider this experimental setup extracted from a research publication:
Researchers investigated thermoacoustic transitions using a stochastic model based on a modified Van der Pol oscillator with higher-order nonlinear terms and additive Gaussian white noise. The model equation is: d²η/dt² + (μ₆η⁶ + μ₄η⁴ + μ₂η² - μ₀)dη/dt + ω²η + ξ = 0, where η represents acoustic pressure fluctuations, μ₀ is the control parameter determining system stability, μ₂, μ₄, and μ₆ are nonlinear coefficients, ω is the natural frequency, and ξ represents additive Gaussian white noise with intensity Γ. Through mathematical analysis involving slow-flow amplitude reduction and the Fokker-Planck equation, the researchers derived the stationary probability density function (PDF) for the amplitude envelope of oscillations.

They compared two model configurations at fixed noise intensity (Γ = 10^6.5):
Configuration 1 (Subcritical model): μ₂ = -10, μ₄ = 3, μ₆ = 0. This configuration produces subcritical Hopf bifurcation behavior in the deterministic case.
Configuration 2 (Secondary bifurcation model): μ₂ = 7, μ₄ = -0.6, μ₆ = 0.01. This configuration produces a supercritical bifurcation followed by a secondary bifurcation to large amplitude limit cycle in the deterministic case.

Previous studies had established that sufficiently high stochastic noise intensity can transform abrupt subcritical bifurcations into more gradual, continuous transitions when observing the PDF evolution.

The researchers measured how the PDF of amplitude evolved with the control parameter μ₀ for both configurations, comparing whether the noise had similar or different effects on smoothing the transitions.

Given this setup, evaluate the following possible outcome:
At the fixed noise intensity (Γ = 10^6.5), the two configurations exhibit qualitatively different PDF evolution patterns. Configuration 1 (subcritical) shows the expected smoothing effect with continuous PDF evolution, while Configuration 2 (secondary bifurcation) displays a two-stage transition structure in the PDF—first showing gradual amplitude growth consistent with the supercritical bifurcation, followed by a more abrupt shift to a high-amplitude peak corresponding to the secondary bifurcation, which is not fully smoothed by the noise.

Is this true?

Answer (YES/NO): YES